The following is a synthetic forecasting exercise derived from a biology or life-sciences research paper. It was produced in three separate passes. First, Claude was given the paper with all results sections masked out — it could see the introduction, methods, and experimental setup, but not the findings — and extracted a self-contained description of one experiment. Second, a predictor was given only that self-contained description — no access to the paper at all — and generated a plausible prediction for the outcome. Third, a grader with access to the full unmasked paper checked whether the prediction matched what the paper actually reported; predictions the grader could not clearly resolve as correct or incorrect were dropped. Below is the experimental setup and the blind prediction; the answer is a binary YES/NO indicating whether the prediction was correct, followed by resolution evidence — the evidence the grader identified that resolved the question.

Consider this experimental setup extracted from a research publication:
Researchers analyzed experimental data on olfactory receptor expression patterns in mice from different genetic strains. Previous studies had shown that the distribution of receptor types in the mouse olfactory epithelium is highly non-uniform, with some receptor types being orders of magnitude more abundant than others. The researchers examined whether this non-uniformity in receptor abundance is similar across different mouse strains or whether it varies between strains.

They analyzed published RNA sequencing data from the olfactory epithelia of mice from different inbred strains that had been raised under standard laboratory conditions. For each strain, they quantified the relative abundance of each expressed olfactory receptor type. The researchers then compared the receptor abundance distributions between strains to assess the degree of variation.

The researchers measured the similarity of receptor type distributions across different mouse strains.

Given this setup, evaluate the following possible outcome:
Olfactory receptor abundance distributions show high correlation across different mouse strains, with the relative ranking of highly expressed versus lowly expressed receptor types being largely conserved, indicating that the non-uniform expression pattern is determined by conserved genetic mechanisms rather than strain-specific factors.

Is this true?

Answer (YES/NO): NO